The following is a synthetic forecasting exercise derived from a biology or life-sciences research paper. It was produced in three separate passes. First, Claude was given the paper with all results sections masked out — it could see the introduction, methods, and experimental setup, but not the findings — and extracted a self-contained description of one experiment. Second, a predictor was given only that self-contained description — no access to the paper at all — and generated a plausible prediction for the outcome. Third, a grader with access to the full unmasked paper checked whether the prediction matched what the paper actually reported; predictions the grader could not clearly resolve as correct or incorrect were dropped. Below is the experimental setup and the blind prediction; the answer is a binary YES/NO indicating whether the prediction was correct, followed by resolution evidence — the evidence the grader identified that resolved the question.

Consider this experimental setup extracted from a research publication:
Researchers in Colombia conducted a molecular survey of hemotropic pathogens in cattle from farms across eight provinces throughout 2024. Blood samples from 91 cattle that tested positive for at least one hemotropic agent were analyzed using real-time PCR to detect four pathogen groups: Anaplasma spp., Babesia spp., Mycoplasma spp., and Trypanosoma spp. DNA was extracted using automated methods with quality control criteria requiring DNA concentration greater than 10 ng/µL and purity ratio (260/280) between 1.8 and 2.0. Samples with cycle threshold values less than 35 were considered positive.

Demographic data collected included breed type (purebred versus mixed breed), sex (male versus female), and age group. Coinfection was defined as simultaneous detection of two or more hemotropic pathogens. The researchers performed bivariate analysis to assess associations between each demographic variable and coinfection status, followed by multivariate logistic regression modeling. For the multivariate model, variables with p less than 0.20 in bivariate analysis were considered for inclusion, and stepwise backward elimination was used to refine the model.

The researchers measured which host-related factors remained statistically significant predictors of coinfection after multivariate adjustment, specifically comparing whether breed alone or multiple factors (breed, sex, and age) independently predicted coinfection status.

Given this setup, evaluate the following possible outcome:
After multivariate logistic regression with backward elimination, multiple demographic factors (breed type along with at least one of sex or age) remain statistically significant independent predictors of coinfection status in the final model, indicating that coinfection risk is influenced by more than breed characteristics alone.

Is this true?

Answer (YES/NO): NO